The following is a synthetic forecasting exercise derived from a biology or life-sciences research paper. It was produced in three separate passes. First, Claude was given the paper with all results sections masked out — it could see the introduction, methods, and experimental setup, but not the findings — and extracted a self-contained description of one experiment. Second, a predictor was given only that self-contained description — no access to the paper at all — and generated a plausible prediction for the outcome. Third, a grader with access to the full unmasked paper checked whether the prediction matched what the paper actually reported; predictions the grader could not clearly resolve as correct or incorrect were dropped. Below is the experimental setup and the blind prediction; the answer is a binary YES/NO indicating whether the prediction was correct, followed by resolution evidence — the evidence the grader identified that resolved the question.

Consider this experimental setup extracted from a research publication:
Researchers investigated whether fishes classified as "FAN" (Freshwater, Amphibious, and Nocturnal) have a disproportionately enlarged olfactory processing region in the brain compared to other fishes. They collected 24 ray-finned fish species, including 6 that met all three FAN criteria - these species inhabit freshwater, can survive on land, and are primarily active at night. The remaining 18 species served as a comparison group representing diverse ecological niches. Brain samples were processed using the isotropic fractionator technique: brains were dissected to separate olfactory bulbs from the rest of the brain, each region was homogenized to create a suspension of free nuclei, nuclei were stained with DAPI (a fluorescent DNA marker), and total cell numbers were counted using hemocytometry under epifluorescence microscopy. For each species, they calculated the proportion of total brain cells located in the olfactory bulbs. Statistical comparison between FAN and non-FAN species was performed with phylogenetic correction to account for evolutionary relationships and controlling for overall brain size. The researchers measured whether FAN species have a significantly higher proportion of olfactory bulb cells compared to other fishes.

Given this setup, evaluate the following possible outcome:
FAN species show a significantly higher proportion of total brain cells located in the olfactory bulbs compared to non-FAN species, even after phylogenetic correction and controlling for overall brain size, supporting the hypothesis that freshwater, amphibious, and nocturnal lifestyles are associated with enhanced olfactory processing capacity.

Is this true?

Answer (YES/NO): YES